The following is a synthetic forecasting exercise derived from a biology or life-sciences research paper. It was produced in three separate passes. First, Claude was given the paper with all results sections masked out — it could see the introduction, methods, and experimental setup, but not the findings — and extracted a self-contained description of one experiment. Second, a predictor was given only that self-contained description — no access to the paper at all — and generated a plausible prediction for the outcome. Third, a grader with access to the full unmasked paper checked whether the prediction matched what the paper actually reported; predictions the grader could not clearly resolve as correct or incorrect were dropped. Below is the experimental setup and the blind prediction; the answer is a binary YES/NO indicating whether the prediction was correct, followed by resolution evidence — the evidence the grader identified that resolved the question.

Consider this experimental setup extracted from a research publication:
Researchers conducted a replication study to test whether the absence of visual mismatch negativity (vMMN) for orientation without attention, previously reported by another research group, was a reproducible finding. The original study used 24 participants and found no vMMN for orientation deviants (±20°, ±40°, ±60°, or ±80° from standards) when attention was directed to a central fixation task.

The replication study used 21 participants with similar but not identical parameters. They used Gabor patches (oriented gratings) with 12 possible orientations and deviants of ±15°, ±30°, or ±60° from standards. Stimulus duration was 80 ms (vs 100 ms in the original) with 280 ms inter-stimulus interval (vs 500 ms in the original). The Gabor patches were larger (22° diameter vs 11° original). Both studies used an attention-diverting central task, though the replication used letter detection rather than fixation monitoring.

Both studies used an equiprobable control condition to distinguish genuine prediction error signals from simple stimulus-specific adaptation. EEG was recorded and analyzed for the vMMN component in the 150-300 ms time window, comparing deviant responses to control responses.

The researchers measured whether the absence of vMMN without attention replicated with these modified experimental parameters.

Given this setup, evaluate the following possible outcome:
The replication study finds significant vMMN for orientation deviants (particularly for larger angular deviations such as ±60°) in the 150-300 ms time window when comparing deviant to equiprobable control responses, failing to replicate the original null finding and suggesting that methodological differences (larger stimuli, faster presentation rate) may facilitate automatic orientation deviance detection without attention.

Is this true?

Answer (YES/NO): NO